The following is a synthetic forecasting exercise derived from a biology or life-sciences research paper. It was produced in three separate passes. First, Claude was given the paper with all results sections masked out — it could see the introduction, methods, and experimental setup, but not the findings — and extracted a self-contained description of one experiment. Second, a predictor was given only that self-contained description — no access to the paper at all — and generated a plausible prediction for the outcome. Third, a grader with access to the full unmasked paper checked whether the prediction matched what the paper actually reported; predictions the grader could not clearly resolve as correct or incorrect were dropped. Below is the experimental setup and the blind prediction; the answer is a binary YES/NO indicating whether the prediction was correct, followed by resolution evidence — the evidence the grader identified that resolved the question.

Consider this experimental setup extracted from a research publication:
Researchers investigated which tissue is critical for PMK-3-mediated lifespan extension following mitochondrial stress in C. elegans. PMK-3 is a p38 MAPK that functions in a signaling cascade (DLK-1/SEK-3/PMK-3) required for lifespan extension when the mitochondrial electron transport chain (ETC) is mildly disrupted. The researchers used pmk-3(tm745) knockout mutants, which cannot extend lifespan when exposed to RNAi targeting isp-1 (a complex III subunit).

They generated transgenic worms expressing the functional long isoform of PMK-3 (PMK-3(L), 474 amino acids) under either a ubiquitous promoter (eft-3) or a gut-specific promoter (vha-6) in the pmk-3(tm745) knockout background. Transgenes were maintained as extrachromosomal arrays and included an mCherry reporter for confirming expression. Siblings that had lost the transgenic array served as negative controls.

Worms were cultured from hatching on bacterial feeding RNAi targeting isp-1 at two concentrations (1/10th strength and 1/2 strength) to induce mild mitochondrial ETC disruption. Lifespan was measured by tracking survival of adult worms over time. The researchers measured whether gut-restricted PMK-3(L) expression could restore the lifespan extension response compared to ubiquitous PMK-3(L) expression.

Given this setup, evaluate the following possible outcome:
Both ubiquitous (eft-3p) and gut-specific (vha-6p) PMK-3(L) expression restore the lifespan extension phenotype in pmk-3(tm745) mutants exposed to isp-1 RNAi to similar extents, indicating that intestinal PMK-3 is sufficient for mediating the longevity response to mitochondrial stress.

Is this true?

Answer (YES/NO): YES